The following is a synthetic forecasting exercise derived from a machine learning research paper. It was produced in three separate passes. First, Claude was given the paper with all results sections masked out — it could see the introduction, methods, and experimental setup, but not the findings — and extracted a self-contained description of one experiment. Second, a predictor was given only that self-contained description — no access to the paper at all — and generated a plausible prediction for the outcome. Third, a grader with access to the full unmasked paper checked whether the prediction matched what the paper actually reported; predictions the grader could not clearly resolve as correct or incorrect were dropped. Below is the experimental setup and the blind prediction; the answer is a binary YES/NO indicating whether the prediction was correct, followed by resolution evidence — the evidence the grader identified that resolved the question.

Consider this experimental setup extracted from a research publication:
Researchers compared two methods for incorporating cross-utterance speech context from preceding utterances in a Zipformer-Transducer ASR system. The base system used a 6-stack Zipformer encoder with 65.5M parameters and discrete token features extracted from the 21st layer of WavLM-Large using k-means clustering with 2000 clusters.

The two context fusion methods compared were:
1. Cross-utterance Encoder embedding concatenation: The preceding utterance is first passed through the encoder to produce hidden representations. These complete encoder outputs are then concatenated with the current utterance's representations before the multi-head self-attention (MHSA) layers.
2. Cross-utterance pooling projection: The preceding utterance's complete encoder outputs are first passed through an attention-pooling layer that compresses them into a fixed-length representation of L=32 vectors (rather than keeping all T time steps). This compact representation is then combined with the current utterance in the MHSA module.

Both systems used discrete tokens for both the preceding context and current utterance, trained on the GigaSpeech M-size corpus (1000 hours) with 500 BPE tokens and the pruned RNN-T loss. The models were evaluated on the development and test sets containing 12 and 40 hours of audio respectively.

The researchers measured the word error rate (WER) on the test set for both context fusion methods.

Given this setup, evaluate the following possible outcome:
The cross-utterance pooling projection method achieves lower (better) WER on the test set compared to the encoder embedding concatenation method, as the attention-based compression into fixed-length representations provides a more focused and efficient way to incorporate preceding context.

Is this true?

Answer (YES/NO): NO